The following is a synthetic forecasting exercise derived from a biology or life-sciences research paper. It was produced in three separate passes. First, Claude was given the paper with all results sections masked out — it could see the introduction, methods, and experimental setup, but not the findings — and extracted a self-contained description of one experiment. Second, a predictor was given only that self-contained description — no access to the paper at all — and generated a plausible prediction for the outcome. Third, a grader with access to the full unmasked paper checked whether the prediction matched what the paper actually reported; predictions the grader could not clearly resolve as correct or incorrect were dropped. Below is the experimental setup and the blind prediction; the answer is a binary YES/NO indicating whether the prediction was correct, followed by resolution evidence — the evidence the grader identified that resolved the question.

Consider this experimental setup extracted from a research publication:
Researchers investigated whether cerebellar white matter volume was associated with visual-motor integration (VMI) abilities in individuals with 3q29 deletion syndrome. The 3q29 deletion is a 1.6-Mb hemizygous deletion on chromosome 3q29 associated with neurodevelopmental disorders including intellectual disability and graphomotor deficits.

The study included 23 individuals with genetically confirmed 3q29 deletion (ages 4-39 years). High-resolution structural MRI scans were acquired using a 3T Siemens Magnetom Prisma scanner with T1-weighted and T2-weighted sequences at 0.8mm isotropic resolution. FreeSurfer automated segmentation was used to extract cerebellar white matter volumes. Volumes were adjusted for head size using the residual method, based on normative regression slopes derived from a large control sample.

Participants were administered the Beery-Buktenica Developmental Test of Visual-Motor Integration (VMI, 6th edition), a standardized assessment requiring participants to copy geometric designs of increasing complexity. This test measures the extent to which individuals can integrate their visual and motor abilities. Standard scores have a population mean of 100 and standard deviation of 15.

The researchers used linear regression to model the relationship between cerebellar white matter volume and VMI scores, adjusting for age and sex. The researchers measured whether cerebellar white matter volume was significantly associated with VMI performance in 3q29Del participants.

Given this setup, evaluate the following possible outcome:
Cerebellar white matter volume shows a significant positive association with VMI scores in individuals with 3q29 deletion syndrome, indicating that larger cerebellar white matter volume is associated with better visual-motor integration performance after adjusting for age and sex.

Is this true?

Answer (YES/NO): YES